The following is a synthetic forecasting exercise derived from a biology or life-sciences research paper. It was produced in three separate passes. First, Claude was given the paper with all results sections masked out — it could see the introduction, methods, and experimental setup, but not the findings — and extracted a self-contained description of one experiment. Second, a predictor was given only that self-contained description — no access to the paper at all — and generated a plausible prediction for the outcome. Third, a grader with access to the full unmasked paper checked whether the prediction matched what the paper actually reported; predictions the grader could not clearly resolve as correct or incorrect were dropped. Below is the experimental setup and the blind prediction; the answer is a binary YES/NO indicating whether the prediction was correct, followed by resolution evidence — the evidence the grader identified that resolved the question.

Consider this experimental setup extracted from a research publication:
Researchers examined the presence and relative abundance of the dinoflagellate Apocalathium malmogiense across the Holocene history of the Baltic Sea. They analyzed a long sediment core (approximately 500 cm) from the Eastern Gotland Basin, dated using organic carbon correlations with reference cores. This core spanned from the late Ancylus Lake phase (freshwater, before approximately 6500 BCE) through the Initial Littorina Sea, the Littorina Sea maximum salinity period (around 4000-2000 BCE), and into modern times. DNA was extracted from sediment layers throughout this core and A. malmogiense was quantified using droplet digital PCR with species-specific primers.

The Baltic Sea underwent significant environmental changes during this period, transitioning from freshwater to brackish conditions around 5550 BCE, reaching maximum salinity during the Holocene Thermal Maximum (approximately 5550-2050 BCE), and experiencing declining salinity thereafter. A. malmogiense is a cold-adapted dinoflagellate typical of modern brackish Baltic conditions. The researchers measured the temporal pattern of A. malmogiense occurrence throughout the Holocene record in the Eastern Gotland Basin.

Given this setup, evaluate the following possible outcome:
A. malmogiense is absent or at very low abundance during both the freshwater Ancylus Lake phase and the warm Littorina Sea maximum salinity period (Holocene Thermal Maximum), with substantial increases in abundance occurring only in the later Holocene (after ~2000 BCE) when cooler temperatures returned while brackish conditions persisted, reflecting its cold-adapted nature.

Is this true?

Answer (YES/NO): NO